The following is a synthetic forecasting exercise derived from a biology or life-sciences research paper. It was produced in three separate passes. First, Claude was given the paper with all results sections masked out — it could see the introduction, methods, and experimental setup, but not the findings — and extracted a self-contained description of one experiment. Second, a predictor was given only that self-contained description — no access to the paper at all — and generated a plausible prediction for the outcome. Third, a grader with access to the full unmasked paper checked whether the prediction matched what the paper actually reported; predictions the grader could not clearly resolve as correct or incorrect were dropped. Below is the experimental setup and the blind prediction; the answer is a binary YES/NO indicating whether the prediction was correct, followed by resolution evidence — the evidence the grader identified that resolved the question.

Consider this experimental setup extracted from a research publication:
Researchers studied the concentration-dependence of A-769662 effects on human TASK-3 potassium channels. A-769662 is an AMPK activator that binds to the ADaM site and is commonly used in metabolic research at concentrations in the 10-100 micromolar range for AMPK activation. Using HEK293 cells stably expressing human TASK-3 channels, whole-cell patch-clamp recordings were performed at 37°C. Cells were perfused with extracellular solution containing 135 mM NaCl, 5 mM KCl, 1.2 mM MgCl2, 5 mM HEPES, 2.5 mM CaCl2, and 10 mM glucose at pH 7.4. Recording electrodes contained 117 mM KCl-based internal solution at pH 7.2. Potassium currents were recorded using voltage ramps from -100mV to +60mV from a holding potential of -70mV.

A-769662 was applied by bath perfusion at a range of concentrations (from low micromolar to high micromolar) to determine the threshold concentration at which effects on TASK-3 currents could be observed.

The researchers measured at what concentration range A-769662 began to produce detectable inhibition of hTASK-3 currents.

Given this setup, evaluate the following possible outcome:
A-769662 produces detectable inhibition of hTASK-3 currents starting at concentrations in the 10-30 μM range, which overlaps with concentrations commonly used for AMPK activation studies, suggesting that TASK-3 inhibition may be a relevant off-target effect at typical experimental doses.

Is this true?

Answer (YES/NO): NO